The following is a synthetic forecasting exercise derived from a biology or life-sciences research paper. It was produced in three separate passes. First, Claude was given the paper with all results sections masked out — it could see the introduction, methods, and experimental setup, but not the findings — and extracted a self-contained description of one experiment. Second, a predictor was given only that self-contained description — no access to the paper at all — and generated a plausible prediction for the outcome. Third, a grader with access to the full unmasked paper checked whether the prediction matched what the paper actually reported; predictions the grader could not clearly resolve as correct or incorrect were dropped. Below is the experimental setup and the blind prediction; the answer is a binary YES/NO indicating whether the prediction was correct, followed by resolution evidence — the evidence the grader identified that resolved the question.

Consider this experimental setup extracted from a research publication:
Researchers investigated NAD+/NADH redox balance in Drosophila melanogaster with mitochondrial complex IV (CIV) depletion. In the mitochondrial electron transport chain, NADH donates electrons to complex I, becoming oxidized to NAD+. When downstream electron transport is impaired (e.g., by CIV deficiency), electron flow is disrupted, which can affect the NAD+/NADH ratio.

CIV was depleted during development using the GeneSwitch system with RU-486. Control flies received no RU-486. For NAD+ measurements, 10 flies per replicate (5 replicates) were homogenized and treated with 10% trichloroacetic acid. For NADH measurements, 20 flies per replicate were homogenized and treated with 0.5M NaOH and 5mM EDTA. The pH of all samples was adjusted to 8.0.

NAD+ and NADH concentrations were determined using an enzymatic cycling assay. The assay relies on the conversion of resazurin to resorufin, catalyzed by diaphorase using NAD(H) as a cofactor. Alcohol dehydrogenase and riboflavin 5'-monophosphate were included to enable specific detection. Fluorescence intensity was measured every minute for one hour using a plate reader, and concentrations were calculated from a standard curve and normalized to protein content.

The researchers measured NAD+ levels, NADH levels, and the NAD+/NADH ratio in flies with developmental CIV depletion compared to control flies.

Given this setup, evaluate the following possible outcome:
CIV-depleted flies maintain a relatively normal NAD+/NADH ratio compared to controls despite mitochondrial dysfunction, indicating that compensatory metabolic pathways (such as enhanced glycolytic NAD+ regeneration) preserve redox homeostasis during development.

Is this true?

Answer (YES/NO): NO